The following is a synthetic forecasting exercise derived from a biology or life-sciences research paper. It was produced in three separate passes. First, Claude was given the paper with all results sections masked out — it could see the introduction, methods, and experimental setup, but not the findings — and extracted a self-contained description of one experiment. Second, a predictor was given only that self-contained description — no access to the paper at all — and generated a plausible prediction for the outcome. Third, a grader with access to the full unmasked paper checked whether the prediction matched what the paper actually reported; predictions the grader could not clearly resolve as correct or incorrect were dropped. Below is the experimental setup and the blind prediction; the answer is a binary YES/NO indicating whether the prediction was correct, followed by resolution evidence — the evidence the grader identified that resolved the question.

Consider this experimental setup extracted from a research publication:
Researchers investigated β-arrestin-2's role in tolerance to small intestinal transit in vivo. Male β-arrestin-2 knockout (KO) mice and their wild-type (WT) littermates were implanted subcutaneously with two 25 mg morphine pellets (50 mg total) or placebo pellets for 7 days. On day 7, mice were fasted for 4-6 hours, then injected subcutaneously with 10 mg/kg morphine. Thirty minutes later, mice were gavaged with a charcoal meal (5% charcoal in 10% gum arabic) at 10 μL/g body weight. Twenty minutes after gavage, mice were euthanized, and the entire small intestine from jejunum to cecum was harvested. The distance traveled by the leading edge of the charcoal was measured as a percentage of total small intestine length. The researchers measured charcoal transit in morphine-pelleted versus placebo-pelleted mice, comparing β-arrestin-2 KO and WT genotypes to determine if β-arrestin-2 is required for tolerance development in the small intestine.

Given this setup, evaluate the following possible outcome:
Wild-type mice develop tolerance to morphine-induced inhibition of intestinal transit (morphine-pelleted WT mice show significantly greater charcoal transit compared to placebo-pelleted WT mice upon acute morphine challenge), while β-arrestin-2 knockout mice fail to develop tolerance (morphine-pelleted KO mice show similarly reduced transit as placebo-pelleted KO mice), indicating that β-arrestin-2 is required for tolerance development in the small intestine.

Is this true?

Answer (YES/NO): NO